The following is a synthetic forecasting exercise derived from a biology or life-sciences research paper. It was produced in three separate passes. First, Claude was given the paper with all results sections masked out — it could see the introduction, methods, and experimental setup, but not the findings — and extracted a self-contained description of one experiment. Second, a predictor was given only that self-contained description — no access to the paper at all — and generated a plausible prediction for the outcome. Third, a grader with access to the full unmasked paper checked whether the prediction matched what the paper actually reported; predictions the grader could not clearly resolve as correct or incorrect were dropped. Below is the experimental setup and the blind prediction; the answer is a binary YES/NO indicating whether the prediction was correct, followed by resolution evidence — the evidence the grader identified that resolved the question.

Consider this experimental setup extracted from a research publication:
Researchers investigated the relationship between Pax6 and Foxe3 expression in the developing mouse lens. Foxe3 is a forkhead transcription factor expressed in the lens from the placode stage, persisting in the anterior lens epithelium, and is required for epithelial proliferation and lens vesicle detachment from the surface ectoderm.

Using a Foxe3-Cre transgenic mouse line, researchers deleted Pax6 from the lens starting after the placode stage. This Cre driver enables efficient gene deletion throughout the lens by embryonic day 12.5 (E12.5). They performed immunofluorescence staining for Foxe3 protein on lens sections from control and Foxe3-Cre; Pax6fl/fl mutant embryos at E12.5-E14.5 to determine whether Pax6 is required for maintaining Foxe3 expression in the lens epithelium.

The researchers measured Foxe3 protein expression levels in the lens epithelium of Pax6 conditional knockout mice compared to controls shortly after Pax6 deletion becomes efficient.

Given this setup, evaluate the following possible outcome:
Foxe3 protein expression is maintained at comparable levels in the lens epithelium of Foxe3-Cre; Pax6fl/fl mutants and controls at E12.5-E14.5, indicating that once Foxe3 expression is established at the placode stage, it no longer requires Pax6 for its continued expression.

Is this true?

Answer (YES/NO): NO